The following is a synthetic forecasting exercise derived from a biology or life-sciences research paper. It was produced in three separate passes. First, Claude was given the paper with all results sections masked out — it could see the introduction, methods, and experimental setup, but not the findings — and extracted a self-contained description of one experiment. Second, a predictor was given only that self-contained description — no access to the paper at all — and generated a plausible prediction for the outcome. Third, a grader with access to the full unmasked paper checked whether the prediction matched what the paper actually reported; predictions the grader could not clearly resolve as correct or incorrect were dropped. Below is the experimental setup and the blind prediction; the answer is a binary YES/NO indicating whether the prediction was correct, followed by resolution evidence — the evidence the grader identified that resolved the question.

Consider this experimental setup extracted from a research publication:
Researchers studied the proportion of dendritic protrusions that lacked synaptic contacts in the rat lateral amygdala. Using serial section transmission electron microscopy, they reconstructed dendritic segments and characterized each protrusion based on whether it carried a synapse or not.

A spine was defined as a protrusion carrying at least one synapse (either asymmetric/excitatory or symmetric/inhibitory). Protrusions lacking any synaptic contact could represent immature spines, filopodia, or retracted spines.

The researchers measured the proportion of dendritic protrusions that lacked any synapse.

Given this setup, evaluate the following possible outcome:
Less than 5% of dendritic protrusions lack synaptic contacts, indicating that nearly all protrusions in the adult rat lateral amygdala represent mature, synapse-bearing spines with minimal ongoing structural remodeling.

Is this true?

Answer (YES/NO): YES